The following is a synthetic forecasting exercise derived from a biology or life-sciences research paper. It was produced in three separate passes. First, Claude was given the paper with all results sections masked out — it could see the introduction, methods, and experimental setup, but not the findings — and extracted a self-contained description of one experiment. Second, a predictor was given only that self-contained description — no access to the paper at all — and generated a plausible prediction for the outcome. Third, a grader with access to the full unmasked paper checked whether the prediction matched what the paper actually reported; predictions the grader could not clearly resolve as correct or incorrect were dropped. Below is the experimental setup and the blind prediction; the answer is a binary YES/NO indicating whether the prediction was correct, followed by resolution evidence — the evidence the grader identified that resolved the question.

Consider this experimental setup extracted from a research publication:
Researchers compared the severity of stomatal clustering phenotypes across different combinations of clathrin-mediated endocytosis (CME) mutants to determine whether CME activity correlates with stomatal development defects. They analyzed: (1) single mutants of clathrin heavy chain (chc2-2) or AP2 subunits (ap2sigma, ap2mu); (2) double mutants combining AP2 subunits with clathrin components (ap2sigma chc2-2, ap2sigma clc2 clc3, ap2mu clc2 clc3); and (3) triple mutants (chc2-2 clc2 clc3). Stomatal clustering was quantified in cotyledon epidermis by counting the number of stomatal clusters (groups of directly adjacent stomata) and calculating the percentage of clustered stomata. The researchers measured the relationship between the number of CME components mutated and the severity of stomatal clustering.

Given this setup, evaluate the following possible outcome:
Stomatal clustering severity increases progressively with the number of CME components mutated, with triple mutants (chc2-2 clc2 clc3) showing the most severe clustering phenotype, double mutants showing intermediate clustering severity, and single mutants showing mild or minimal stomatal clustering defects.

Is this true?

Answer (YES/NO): NO